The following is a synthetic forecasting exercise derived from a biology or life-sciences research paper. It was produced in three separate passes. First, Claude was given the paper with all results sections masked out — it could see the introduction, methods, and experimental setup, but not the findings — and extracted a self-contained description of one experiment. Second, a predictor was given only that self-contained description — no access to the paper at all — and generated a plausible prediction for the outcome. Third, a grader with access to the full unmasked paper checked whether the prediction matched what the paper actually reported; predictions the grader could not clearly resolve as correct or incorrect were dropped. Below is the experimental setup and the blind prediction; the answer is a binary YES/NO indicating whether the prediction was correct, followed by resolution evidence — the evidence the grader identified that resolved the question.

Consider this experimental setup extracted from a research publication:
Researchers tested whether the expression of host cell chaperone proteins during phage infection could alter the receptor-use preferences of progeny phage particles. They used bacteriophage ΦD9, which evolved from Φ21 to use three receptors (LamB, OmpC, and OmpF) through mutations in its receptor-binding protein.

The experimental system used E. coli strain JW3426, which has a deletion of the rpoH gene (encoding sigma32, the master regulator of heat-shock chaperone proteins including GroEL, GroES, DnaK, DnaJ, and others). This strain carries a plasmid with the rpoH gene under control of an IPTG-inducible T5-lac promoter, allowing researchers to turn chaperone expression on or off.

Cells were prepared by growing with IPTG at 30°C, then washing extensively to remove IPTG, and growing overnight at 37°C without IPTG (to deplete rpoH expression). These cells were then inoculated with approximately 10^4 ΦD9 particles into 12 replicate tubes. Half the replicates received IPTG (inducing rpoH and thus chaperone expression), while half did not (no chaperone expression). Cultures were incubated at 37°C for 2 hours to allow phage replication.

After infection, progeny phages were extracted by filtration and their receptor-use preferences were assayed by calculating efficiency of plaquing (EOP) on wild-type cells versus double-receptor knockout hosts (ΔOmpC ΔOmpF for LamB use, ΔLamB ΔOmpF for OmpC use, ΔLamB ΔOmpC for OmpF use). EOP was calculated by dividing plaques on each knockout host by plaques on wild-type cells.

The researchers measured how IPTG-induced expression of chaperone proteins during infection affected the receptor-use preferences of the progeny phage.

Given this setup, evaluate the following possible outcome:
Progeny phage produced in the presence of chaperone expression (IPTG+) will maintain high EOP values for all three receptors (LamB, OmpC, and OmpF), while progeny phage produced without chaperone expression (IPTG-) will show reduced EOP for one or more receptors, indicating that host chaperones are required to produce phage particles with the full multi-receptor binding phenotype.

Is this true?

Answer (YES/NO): NO